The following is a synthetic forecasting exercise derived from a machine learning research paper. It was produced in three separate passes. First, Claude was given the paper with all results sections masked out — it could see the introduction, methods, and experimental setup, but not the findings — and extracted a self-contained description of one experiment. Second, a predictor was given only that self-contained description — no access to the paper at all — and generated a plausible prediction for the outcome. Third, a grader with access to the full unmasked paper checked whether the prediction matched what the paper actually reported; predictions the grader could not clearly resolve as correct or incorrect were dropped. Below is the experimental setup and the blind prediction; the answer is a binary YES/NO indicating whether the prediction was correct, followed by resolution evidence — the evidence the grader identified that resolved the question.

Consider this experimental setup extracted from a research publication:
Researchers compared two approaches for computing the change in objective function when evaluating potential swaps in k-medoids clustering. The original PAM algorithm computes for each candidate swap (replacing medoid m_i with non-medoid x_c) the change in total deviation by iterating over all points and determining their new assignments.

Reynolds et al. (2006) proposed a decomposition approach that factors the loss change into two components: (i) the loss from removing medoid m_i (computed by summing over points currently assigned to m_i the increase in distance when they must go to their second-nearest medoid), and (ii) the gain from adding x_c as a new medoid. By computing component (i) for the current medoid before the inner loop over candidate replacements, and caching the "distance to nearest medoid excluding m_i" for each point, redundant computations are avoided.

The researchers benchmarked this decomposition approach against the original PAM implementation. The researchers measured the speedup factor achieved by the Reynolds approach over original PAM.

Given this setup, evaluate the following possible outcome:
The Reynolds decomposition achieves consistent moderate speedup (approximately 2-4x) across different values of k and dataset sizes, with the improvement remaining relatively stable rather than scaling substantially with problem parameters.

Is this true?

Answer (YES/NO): YES